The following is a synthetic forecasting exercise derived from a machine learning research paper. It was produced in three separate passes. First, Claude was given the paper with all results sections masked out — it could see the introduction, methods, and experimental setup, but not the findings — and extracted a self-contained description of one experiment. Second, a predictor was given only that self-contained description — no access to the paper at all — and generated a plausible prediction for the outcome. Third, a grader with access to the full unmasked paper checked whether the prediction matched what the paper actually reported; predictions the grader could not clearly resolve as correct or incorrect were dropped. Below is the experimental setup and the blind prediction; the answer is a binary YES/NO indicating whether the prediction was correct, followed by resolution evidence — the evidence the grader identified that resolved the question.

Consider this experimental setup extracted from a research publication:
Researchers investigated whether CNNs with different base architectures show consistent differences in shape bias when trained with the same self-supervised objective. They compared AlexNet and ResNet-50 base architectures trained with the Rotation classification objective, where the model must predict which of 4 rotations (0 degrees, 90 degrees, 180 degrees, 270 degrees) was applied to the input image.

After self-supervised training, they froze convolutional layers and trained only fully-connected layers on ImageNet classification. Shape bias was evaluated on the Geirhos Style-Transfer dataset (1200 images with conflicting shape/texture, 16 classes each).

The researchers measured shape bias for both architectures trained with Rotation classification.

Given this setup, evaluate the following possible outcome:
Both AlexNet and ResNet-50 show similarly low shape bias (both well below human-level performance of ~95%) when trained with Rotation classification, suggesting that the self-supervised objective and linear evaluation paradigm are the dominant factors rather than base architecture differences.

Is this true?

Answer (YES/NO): NO